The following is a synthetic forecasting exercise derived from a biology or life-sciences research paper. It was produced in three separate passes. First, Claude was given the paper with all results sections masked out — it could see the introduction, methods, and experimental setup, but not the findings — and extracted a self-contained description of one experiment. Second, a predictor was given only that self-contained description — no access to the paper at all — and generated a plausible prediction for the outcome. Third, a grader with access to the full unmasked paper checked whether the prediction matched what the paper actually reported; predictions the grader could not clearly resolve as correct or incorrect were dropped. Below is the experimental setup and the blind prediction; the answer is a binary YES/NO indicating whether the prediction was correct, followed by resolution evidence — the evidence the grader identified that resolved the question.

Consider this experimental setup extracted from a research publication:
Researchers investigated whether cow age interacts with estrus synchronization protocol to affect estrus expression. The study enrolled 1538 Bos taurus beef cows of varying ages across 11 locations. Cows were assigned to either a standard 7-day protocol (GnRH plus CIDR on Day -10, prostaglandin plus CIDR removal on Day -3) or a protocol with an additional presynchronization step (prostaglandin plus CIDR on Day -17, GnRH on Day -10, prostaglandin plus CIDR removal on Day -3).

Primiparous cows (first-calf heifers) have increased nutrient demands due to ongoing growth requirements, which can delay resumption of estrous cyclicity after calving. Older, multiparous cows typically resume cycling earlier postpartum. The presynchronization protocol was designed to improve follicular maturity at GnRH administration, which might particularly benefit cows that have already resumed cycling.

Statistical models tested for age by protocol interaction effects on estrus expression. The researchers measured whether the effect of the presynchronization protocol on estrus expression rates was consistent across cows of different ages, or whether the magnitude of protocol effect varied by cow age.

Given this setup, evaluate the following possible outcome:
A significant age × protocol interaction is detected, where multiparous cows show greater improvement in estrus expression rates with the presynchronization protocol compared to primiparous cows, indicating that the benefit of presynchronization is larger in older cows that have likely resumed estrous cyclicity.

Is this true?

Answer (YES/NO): NO